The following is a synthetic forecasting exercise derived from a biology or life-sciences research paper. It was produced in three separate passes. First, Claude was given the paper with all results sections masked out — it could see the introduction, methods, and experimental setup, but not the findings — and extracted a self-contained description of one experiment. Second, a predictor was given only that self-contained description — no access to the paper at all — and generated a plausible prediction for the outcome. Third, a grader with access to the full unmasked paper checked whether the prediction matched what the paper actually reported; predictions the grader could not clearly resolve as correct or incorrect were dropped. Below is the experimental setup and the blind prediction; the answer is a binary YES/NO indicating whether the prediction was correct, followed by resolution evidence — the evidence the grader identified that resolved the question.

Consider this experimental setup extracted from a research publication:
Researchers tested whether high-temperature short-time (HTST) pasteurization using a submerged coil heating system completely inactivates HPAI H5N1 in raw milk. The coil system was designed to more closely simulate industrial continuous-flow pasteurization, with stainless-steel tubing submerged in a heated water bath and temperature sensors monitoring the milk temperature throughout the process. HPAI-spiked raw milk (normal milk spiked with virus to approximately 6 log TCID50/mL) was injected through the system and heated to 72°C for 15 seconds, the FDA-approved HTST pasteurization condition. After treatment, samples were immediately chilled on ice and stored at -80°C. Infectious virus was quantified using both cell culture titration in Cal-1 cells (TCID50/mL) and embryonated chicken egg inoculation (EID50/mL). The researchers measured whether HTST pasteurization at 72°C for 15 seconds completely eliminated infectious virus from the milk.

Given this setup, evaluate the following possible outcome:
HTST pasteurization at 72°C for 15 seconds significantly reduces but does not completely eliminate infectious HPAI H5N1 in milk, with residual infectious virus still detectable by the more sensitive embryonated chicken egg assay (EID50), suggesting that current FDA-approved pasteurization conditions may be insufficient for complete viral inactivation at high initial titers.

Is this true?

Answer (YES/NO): NO